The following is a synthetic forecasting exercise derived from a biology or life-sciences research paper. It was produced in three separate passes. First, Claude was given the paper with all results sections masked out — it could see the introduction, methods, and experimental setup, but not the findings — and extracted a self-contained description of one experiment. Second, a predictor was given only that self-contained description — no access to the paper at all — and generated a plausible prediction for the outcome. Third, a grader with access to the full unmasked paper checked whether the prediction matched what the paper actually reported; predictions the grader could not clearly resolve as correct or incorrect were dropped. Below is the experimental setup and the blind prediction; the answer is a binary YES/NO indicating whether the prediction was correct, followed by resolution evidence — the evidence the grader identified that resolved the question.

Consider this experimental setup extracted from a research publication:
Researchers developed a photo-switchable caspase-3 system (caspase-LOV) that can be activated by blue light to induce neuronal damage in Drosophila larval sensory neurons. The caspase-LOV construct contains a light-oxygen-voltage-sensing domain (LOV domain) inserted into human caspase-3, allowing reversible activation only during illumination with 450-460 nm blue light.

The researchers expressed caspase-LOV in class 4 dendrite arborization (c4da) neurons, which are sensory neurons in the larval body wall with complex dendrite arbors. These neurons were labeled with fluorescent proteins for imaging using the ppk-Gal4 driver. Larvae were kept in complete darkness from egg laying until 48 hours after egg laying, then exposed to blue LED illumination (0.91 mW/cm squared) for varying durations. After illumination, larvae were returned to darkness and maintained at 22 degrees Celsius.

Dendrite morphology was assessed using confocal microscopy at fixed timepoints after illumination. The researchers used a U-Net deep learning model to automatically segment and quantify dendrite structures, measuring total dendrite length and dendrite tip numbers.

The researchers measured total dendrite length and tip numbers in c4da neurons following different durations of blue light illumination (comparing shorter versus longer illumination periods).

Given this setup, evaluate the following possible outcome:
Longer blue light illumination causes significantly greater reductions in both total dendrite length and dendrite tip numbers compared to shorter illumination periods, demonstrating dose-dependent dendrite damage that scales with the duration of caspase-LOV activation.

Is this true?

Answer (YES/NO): YES